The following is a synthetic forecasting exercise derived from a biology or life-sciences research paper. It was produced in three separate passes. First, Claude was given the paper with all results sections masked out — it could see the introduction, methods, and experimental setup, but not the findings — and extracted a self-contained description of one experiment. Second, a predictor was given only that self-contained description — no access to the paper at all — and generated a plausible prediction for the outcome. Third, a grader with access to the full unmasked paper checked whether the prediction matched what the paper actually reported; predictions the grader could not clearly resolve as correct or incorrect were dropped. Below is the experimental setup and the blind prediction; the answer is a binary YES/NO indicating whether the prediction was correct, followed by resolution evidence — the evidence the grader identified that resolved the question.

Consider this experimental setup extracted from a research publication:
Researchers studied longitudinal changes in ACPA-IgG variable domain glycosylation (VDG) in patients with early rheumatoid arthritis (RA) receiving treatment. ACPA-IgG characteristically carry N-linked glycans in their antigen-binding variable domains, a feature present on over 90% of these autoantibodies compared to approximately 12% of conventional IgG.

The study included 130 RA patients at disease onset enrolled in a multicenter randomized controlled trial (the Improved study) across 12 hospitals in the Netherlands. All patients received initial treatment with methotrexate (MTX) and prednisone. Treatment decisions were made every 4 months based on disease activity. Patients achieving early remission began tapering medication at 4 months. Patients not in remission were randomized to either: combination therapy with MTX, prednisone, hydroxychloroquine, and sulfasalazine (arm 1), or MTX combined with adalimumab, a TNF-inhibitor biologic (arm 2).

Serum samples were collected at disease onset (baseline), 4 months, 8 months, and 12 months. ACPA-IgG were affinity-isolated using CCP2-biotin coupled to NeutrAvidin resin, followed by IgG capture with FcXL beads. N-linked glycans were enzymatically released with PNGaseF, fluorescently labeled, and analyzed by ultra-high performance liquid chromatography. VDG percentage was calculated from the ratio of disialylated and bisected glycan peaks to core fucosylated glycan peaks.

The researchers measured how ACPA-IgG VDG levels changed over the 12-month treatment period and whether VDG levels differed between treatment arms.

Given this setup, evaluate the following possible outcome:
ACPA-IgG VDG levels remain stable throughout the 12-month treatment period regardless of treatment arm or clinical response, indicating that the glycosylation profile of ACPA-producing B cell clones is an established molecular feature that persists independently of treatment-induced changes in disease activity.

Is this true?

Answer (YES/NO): NO